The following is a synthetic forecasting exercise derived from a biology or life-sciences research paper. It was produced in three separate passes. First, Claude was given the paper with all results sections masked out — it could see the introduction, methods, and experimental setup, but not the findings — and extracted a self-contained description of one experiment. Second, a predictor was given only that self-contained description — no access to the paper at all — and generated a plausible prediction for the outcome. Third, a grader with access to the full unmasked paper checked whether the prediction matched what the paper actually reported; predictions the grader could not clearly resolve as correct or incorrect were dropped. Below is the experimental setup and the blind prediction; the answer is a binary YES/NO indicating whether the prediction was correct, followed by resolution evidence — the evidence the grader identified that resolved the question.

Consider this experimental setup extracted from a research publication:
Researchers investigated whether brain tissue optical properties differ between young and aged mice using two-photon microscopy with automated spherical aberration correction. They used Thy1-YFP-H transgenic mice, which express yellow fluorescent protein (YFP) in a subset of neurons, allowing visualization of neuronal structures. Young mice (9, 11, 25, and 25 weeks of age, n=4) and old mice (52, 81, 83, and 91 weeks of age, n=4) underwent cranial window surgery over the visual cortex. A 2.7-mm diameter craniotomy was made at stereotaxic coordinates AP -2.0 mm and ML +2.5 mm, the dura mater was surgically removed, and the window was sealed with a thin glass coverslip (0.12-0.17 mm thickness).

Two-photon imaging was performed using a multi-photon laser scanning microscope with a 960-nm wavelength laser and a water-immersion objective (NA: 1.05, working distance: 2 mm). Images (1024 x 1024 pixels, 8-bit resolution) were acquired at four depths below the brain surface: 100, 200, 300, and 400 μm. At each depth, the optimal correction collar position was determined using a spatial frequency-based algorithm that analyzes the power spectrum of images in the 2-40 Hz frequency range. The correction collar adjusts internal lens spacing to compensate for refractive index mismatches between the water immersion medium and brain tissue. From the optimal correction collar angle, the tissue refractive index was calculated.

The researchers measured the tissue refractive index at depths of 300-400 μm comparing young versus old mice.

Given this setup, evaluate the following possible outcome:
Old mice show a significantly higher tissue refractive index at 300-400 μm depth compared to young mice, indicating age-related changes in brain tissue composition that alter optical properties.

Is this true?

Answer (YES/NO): YES